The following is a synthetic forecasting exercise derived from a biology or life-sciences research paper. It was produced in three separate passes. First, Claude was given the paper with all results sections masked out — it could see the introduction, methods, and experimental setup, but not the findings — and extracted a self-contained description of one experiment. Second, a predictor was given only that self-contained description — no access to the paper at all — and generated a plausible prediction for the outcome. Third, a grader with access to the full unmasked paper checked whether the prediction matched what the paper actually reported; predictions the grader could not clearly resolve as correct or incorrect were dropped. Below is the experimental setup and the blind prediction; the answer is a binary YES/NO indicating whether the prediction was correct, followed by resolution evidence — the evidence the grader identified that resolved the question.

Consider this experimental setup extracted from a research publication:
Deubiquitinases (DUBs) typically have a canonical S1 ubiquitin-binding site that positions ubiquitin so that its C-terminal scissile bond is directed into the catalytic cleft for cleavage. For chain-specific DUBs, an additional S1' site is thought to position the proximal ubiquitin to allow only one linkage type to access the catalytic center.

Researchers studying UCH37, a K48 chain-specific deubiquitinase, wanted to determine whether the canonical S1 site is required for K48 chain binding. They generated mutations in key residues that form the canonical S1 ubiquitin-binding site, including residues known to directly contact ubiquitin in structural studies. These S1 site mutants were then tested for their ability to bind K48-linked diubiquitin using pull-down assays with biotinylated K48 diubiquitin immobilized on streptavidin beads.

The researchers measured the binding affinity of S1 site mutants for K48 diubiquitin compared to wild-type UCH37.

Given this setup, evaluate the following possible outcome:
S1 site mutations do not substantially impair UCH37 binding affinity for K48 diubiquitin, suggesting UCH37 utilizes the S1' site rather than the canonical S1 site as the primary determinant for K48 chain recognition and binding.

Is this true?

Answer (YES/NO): NO